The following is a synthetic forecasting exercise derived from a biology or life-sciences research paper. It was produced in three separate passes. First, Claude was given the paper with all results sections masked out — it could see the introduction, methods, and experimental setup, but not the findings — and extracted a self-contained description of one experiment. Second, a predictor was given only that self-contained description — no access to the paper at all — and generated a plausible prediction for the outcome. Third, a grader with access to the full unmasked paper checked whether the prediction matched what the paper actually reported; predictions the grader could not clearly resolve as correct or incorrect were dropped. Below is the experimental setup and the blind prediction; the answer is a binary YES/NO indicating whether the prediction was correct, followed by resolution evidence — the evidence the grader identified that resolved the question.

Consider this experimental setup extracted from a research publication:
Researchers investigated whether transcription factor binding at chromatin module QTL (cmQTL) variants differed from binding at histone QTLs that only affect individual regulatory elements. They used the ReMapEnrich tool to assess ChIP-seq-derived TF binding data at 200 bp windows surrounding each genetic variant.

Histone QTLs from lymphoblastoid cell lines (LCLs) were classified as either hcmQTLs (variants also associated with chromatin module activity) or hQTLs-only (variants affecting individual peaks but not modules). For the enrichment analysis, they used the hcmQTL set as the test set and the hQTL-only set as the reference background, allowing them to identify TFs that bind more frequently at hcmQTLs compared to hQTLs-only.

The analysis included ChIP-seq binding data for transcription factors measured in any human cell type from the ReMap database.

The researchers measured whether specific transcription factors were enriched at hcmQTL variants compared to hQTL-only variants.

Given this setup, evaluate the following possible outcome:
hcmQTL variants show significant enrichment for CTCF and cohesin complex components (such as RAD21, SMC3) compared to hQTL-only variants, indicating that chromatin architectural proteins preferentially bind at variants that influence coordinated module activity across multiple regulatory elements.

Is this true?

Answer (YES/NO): NO